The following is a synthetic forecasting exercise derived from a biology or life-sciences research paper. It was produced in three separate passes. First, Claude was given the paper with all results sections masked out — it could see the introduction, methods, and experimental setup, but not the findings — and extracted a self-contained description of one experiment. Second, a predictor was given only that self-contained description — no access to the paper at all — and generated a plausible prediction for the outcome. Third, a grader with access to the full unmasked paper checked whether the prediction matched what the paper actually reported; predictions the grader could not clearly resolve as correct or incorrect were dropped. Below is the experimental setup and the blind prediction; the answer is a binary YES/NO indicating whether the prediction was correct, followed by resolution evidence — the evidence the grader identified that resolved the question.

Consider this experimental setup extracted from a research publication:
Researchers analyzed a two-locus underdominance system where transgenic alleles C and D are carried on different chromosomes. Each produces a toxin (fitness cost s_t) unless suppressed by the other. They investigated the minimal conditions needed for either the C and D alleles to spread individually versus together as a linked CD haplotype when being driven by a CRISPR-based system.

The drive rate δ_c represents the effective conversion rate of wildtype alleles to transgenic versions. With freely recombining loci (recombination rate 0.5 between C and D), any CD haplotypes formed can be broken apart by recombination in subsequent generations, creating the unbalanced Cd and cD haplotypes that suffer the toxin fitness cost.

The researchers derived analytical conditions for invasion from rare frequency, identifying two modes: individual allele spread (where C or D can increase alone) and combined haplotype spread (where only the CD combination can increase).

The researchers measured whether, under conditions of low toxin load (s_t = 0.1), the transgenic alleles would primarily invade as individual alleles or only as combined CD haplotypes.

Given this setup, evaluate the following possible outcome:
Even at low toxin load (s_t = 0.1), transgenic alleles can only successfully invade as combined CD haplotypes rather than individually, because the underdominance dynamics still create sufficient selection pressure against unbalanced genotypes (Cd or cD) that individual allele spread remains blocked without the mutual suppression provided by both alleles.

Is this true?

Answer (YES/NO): NO